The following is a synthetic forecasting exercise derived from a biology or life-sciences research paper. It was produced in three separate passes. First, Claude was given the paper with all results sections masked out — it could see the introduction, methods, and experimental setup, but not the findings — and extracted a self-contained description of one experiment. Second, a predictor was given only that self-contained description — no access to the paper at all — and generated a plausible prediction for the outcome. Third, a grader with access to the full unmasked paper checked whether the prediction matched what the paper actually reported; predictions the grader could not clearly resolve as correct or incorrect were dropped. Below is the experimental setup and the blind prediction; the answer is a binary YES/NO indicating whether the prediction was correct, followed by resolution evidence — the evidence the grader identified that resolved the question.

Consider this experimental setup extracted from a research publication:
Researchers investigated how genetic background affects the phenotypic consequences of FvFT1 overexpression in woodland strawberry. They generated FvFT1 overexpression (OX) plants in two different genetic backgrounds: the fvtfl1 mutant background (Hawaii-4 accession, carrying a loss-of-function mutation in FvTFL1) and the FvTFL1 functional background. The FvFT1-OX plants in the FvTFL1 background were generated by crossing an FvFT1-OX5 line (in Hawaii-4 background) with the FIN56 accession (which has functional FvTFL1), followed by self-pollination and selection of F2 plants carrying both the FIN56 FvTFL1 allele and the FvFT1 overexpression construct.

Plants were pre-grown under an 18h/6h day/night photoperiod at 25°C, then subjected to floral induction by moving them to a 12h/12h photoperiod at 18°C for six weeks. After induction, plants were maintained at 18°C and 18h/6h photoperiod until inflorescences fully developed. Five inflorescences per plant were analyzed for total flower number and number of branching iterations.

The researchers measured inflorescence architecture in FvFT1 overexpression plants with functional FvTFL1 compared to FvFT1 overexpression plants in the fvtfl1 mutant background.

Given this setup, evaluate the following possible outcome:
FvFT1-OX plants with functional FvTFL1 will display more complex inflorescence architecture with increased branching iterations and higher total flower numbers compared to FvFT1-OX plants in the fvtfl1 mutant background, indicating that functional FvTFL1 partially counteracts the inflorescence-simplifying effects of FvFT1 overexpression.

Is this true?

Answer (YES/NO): YES